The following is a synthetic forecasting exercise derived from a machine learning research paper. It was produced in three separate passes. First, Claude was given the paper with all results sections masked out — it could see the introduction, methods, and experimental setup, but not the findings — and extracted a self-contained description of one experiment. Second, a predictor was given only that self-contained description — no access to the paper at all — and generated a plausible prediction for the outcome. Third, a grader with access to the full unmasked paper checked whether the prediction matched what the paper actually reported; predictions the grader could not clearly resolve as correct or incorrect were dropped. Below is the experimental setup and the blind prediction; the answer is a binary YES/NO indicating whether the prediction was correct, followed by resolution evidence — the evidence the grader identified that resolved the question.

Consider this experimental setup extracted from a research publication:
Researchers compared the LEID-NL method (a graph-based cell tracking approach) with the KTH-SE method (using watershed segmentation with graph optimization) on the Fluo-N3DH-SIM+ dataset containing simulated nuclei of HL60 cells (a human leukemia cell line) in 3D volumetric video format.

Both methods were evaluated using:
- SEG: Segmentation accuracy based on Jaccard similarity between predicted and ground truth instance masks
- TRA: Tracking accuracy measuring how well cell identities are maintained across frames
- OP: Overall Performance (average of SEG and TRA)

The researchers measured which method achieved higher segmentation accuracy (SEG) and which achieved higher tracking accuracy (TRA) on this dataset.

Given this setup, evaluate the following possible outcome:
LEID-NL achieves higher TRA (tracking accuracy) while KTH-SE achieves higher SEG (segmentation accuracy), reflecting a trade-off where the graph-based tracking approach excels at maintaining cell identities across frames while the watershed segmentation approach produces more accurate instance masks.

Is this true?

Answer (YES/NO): YES